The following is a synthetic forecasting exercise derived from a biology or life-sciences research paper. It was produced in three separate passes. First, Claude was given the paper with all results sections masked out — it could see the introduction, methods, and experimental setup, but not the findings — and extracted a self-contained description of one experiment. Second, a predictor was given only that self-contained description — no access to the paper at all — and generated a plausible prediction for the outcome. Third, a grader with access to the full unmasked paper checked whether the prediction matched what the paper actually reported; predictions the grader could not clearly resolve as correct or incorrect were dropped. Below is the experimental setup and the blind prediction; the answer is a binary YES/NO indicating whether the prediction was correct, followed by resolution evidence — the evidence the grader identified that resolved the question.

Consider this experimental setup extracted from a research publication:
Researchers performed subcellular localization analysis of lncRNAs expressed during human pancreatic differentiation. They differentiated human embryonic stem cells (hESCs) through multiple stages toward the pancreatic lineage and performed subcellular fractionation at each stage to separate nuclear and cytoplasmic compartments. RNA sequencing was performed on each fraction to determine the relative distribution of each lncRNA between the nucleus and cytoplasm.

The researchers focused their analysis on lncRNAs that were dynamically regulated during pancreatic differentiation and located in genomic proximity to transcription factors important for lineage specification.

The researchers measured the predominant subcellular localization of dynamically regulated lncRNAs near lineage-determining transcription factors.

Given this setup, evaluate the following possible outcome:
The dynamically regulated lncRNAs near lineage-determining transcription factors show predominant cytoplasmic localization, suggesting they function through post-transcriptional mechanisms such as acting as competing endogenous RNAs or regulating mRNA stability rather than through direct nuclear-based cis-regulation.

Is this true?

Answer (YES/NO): YES